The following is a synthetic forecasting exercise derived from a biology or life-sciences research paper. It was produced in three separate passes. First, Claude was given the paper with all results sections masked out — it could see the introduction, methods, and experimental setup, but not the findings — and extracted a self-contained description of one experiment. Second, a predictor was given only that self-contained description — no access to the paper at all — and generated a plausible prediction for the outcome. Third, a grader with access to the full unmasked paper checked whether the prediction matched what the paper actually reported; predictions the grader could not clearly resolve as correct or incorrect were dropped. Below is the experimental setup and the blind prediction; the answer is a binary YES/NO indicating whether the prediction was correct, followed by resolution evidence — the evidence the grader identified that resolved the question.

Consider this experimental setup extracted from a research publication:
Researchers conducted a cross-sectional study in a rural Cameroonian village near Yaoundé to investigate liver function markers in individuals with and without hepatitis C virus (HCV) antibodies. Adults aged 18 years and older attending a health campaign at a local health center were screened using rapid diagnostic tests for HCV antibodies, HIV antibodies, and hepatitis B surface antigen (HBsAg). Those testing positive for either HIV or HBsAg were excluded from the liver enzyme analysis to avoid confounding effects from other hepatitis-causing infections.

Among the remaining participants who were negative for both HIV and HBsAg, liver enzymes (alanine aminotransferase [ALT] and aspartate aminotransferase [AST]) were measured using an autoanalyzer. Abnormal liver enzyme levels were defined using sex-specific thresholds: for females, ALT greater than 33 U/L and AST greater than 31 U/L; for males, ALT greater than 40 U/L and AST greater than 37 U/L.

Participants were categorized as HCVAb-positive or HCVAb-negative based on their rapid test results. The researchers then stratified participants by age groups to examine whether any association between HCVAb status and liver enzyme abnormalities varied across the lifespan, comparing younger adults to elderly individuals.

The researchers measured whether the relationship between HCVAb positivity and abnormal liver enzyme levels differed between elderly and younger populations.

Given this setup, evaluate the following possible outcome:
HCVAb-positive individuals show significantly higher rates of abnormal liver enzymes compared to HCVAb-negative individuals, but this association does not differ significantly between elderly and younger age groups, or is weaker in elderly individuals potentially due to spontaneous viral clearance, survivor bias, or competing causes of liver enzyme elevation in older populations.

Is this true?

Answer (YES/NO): NO